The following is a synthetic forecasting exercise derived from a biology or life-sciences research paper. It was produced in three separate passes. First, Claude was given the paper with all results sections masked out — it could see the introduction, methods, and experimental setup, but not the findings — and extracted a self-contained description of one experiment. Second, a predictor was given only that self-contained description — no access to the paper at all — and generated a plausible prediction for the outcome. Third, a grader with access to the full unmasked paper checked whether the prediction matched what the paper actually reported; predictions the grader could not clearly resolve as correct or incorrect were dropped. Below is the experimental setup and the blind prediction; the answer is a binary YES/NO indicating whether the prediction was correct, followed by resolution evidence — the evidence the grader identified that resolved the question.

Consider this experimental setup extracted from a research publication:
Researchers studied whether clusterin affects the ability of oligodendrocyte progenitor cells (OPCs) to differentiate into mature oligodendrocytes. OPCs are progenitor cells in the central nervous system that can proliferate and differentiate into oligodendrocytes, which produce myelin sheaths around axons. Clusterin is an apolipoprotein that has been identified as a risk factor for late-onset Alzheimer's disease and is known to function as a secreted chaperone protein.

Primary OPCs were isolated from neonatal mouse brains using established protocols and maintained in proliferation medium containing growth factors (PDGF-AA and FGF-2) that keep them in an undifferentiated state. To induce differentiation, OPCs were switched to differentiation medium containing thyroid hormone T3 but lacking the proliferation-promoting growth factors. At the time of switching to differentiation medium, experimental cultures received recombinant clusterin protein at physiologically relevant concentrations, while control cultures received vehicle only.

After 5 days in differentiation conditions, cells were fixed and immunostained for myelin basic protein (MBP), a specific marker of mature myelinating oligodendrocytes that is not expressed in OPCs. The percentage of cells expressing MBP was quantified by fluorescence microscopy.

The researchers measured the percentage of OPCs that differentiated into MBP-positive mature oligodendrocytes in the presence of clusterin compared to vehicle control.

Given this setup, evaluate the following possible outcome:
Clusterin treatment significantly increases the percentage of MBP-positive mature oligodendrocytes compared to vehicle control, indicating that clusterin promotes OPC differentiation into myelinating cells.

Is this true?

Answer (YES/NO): NO